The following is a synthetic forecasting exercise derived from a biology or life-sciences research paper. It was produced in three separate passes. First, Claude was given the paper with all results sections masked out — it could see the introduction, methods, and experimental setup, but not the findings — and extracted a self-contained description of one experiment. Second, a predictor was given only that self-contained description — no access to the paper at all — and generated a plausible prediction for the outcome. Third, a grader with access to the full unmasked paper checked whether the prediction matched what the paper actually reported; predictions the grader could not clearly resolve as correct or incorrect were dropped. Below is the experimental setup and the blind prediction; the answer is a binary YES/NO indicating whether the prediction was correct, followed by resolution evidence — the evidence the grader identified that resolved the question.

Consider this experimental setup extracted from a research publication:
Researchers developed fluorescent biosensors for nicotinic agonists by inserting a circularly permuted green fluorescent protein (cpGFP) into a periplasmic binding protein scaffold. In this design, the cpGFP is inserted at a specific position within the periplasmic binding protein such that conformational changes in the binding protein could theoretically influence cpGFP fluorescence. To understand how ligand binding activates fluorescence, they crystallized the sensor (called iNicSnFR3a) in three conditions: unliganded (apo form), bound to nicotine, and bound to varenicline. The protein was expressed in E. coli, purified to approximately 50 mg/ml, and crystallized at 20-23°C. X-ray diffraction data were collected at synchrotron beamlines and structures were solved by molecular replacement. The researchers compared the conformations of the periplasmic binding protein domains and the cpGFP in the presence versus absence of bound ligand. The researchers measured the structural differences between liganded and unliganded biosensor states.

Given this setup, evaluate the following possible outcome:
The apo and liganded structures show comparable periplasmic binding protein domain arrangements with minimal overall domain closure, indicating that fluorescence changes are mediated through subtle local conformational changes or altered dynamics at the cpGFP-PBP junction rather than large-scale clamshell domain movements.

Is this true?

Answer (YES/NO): NO